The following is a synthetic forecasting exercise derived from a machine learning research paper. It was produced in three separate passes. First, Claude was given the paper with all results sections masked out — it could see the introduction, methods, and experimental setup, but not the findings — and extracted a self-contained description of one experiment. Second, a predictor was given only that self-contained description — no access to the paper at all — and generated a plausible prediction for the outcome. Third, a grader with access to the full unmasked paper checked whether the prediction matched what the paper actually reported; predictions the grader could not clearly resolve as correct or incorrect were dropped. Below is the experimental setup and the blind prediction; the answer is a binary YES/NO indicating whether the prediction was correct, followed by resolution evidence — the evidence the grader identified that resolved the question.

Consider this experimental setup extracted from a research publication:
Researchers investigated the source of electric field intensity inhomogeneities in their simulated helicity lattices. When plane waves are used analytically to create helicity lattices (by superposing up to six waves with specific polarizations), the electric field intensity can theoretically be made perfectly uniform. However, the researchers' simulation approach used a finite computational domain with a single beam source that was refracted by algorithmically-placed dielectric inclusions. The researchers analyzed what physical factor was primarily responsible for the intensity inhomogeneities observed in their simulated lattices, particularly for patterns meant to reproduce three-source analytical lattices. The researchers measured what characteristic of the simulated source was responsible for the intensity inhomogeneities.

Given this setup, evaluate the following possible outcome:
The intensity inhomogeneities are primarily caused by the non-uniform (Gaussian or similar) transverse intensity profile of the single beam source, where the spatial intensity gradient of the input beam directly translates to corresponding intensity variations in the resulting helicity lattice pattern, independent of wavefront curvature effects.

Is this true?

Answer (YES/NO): NO